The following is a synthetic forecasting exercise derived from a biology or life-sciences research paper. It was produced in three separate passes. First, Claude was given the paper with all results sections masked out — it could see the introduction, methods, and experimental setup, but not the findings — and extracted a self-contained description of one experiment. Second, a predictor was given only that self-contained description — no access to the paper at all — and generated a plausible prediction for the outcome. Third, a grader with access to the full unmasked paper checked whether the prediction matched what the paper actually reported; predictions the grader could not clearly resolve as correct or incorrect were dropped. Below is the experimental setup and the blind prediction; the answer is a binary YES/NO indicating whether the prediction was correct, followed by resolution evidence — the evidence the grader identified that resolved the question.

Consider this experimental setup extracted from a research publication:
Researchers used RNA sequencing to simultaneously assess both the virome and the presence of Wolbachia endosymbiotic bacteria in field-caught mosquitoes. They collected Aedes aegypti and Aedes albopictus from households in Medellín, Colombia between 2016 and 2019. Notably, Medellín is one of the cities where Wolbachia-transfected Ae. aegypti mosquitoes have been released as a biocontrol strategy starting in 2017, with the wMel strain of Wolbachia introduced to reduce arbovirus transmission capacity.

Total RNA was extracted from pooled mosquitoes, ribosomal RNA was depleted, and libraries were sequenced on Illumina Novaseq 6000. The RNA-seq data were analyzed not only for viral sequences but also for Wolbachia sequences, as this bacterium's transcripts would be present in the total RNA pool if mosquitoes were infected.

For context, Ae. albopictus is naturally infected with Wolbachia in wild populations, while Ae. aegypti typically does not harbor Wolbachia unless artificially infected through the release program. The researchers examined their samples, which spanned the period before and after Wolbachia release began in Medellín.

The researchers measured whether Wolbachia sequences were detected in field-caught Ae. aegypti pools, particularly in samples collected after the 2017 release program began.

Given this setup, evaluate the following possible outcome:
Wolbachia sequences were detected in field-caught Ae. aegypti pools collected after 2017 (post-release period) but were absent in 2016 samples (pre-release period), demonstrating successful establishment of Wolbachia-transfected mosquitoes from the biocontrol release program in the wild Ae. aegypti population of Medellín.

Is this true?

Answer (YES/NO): YES